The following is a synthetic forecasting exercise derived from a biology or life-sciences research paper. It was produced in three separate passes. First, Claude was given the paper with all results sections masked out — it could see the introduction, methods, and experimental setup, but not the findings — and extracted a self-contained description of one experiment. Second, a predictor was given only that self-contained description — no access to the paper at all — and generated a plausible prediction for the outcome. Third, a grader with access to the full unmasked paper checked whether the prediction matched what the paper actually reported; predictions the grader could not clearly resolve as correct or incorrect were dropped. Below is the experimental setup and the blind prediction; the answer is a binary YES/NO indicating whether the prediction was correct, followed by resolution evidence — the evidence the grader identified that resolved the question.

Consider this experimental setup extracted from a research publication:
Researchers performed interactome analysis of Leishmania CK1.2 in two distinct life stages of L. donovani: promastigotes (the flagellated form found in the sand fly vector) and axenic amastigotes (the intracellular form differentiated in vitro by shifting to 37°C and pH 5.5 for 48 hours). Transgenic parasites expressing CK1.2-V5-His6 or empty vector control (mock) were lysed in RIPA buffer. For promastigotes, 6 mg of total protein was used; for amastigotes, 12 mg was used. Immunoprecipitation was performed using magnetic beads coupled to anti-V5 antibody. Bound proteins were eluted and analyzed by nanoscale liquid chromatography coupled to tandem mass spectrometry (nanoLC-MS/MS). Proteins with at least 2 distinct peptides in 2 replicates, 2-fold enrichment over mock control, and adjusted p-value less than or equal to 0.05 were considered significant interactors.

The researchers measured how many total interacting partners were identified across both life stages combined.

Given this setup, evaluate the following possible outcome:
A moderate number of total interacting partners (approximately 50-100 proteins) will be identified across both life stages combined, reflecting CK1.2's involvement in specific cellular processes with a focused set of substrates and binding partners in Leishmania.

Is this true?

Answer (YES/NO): NO